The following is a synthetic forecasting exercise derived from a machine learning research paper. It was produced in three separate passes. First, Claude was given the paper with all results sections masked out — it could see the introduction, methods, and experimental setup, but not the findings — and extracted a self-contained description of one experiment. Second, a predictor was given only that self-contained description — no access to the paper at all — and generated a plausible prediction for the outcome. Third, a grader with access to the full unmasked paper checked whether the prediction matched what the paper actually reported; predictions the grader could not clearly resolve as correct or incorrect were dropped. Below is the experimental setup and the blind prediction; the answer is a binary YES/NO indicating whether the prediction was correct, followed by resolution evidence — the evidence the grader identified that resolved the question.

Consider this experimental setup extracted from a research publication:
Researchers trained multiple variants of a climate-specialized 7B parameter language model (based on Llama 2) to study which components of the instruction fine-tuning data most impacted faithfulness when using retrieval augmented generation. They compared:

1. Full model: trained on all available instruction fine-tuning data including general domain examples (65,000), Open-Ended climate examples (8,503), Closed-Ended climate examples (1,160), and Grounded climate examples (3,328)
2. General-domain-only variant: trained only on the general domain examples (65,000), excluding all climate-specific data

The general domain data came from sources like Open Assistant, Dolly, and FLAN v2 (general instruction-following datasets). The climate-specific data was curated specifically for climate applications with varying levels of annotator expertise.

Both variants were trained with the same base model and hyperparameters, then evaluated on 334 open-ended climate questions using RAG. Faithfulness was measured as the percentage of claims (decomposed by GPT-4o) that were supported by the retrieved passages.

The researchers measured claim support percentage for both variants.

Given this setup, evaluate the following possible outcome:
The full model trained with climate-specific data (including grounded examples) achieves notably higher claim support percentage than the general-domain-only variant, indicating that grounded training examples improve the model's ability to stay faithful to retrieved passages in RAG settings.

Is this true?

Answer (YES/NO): NO